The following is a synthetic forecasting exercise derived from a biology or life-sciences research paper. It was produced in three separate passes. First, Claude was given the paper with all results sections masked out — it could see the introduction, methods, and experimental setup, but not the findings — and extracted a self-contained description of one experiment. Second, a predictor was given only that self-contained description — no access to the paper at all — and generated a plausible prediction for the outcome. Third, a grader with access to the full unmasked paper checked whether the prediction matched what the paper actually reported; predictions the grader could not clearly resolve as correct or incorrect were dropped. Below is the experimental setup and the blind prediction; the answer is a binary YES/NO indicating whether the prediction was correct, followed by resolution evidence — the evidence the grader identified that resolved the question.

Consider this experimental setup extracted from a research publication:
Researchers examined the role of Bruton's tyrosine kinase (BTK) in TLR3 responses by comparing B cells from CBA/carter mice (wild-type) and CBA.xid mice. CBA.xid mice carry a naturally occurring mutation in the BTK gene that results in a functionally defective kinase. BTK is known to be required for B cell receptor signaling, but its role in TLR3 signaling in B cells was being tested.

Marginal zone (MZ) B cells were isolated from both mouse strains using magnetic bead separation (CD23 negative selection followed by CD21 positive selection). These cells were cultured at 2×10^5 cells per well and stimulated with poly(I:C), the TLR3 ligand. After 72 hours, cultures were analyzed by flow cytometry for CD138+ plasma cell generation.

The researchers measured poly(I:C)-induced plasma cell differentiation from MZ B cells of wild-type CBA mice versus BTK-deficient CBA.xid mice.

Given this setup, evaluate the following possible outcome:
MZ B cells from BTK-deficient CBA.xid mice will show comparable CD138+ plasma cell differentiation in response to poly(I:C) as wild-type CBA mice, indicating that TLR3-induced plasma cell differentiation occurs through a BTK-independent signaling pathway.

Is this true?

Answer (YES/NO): NO